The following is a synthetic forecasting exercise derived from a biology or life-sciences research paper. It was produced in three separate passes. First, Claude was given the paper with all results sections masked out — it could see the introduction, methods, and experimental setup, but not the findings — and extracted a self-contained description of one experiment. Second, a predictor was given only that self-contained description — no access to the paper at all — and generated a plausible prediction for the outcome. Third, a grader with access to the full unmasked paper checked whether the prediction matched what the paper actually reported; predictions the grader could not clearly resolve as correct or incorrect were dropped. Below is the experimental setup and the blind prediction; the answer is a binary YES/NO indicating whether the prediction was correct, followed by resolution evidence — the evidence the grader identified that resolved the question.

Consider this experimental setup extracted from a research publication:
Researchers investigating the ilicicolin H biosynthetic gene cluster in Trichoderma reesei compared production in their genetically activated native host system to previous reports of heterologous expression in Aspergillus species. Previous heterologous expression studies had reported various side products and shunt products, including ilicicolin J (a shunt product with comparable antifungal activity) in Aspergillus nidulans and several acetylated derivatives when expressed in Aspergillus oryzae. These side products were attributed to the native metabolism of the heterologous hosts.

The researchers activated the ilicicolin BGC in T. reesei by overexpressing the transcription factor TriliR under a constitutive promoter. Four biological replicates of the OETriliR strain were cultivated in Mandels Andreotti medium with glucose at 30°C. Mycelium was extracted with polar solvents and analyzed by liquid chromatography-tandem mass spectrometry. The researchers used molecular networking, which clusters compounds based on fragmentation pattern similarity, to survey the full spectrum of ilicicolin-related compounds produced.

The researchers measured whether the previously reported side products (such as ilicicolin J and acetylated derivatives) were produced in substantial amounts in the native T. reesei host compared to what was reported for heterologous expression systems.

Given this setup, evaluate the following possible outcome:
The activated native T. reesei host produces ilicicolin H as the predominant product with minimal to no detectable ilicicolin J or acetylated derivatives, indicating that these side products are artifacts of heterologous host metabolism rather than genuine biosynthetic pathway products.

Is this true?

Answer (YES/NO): YES